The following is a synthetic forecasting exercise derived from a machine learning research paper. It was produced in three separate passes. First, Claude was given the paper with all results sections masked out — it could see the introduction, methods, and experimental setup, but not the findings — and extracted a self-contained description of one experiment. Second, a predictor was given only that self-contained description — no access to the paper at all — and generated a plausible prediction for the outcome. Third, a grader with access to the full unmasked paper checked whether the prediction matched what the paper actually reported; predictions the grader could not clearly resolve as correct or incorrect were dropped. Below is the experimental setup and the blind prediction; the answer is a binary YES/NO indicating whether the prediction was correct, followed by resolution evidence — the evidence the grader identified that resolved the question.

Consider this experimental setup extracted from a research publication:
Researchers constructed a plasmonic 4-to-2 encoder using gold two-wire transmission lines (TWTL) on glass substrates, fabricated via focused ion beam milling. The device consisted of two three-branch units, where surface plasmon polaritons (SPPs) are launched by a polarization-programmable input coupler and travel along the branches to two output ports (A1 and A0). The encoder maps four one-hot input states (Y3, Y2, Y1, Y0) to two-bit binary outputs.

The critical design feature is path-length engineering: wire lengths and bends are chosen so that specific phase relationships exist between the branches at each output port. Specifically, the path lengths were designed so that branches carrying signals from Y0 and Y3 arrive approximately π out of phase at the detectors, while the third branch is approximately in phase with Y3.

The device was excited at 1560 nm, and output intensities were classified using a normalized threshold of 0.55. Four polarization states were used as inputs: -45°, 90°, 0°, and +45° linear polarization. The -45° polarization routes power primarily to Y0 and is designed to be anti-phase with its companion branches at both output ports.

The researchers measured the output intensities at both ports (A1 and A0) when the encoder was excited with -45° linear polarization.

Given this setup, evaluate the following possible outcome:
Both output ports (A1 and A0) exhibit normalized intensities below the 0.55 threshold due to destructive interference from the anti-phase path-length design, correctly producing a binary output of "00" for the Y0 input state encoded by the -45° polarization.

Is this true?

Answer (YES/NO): YES